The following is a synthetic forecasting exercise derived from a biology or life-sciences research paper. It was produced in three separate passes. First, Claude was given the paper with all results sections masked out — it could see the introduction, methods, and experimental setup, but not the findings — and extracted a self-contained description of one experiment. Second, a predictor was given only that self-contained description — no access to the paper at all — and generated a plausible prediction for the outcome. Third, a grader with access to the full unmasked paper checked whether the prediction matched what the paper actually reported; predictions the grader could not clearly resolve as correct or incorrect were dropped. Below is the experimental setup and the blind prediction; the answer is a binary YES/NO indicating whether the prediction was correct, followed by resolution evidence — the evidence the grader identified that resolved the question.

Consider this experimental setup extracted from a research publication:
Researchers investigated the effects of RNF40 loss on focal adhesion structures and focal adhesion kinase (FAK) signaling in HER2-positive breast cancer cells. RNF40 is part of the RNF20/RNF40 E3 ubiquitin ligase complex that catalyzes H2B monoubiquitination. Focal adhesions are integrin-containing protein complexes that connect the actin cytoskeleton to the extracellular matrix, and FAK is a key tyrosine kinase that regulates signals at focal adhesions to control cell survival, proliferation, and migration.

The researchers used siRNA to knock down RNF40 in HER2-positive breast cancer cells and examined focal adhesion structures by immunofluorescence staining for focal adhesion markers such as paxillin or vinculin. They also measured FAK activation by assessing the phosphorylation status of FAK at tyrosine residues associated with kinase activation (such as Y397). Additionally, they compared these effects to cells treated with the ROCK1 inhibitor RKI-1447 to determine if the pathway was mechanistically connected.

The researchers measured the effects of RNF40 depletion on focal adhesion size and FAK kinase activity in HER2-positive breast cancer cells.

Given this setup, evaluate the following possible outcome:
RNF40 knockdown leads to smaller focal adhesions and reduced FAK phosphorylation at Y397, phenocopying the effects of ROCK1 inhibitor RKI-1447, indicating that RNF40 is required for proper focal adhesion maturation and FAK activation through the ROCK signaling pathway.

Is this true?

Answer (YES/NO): YES